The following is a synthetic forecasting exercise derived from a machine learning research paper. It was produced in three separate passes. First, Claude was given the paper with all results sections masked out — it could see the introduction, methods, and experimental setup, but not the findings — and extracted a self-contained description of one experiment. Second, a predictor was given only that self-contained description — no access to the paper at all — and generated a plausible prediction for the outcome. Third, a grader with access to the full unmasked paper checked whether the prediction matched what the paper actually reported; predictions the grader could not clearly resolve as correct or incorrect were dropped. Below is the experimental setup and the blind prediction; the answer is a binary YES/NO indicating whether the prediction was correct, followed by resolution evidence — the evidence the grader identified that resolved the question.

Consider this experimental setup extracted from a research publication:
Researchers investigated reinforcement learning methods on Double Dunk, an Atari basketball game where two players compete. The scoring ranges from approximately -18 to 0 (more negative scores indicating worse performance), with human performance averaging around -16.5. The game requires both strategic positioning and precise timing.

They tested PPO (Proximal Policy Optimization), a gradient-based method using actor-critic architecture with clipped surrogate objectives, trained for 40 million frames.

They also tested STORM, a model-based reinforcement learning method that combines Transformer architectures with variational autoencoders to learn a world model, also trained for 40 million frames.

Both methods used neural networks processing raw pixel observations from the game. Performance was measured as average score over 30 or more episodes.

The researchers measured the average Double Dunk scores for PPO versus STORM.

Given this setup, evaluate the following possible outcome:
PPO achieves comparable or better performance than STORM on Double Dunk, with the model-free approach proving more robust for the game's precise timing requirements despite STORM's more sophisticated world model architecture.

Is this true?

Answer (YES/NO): YES